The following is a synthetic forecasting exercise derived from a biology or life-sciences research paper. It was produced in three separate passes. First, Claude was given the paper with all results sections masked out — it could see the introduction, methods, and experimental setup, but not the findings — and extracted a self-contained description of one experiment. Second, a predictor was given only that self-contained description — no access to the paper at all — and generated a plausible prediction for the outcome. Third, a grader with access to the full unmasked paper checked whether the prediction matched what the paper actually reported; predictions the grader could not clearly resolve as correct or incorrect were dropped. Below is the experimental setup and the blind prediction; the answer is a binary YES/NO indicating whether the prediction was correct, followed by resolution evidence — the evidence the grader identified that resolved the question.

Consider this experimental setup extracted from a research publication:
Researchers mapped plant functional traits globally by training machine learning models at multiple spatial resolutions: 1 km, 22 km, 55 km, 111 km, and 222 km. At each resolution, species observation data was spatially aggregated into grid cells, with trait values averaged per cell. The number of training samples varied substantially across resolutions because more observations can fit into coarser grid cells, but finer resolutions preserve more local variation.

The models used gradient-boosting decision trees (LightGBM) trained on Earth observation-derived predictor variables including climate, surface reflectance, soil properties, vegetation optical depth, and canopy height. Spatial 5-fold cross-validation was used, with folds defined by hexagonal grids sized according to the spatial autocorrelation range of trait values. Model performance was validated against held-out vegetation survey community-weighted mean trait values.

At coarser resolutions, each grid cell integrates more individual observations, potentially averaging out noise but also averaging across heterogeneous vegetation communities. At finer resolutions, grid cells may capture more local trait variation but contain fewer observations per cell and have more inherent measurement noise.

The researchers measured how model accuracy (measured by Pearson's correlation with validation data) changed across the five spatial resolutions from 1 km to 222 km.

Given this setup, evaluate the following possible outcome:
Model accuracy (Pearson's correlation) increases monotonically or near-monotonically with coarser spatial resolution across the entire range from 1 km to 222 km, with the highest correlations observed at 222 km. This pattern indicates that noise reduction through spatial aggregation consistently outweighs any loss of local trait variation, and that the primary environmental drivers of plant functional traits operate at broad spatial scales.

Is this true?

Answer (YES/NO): NO